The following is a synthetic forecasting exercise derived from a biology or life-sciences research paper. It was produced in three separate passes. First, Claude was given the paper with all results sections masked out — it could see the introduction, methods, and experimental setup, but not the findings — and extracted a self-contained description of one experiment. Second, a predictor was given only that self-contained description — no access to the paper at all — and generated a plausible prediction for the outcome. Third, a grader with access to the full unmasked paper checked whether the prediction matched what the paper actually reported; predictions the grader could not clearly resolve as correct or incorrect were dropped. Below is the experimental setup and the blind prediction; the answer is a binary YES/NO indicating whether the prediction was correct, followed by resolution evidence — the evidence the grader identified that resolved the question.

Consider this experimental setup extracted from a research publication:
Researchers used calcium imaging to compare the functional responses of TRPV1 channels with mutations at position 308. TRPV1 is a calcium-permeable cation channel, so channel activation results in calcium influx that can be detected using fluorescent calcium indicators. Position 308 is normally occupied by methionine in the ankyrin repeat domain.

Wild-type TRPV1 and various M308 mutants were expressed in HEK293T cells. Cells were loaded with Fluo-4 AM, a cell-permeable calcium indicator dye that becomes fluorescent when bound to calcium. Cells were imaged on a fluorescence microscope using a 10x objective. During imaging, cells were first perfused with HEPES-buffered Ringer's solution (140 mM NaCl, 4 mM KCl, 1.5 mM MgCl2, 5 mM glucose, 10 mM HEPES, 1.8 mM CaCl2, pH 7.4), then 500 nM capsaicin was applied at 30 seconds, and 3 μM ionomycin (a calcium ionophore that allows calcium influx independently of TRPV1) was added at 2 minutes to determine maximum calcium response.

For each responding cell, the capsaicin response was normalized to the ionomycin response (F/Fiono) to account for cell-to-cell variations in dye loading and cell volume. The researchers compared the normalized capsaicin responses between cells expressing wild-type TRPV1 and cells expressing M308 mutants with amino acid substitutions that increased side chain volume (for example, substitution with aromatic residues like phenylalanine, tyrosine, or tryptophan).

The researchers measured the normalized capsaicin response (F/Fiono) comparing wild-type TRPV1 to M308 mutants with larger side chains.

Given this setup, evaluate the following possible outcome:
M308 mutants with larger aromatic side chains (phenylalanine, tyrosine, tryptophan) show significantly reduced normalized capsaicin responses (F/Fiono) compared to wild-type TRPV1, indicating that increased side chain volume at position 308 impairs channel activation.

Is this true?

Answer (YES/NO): YES